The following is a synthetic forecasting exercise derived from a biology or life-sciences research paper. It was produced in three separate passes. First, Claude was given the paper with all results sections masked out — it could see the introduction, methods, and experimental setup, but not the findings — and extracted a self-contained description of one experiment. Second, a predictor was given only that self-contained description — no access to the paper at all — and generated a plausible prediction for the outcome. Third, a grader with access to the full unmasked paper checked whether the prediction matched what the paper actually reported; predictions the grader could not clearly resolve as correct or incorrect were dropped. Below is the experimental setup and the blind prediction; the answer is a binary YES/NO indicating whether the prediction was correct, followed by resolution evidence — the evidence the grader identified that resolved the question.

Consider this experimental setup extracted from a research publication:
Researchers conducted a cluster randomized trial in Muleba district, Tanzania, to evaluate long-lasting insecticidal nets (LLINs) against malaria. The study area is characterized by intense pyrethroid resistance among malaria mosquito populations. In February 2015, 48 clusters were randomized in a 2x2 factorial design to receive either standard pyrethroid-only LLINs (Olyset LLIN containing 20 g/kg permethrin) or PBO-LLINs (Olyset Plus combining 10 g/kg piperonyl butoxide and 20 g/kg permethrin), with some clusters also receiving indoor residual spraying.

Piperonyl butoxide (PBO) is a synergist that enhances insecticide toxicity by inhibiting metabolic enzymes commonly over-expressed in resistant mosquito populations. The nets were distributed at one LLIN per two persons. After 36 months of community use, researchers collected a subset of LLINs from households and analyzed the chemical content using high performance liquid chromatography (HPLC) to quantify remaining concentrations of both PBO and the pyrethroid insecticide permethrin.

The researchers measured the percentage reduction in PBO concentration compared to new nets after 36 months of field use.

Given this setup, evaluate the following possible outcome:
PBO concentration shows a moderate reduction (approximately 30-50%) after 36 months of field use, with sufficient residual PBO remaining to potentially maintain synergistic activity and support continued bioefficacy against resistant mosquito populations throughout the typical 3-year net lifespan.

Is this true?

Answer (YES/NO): NO